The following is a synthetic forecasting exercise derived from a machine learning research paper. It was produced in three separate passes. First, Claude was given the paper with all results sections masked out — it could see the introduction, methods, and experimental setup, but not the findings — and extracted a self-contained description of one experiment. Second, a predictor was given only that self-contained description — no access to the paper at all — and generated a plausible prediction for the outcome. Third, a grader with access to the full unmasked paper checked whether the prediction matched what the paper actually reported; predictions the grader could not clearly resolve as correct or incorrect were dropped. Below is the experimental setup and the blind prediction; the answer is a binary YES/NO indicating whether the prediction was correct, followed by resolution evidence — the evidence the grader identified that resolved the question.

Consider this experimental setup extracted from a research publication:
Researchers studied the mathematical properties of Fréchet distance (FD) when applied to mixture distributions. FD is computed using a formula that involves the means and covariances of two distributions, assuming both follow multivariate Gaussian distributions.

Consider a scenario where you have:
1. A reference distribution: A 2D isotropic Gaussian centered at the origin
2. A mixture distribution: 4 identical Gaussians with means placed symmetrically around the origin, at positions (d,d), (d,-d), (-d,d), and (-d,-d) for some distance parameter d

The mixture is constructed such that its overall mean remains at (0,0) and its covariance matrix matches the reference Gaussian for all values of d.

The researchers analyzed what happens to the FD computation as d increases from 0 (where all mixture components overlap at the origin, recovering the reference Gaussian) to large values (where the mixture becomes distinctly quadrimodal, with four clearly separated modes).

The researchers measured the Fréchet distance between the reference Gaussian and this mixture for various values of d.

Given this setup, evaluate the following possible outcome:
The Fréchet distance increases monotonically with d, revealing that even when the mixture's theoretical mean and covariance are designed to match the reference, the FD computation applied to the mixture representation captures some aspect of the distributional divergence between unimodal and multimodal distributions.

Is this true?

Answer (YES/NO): NO